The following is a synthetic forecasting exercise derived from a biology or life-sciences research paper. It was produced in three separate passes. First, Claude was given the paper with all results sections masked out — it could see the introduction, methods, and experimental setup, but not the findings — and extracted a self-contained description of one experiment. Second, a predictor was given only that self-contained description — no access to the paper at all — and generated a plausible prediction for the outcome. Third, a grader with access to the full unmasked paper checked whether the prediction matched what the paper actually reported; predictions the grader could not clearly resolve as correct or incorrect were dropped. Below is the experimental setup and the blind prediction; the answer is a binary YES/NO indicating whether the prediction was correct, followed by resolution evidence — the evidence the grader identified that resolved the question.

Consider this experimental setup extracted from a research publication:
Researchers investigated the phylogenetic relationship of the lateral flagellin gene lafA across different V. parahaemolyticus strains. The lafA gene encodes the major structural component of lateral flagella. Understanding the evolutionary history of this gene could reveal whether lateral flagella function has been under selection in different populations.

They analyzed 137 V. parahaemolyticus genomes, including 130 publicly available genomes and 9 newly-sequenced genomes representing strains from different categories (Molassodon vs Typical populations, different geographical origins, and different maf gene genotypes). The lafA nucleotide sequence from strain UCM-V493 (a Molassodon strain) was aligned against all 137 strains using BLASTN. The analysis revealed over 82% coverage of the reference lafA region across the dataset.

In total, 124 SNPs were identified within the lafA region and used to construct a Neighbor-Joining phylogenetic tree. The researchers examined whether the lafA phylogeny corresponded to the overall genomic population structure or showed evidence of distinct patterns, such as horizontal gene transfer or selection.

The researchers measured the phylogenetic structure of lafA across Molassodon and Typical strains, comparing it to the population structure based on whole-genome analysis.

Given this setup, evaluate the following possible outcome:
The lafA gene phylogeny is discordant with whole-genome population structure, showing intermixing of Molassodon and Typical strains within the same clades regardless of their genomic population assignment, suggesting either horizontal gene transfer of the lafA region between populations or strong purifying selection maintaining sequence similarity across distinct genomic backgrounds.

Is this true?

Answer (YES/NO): NO